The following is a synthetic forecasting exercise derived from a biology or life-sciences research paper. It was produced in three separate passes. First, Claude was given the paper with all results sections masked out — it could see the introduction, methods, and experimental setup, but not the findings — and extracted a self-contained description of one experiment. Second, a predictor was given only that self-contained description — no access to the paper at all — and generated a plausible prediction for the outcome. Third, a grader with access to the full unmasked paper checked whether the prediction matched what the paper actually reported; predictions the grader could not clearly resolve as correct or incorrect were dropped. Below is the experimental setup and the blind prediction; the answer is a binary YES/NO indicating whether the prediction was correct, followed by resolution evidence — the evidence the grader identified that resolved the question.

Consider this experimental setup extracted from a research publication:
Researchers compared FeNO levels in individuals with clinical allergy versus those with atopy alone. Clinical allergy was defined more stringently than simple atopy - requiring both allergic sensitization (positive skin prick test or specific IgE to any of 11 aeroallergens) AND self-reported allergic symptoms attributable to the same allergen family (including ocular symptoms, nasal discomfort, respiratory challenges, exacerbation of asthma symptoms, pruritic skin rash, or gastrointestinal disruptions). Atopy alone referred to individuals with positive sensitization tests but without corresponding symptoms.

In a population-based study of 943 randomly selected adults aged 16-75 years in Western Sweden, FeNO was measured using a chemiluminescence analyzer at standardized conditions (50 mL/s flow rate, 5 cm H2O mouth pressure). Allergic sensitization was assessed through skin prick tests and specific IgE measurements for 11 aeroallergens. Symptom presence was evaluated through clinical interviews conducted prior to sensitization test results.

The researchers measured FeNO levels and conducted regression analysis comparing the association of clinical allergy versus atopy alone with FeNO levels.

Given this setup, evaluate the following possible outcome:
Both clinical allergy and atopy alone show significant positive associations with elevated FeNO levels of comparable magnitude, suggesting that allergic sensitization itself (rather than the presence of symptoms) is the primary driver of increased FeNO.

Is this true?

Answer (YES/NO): NO